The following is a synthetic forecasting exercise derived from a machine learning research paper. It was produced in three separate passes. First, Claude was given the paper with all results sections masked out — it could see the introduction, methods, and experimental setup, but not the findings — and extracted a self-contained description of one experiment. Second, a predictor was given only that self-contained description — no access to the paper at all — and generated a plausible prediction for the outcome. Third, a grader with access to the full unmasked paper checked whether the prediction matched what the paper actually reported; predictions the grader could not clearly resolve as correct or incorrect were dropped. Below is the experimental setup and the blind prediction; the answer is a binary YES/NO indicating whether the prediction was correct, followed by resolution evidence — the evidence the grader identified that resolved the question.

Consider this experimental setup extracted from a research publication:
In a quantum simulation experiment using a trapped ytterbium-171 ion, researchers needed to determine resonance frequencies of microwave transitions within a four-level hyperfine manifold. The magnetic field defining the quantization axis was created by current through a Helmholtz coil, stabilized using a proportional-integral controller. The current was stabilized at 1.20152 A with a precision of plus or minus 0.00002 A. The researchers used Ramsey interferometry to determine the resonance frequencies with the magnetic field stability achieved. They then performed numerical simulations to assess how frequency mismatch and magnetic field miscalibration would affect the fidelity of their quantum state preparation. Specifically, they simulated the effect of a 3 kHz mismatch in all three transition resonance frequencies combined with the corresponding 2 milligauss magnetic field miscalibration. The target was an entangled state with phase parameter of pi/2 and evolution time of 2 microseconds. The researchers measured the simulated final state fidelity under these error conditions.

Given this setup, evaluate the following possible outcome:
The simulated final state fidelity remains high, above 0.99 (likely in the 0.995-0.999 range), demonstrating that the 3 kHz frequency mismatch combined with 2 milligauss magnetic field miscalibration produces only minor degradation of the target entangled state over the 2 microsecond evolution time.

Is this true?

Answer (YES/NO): NO